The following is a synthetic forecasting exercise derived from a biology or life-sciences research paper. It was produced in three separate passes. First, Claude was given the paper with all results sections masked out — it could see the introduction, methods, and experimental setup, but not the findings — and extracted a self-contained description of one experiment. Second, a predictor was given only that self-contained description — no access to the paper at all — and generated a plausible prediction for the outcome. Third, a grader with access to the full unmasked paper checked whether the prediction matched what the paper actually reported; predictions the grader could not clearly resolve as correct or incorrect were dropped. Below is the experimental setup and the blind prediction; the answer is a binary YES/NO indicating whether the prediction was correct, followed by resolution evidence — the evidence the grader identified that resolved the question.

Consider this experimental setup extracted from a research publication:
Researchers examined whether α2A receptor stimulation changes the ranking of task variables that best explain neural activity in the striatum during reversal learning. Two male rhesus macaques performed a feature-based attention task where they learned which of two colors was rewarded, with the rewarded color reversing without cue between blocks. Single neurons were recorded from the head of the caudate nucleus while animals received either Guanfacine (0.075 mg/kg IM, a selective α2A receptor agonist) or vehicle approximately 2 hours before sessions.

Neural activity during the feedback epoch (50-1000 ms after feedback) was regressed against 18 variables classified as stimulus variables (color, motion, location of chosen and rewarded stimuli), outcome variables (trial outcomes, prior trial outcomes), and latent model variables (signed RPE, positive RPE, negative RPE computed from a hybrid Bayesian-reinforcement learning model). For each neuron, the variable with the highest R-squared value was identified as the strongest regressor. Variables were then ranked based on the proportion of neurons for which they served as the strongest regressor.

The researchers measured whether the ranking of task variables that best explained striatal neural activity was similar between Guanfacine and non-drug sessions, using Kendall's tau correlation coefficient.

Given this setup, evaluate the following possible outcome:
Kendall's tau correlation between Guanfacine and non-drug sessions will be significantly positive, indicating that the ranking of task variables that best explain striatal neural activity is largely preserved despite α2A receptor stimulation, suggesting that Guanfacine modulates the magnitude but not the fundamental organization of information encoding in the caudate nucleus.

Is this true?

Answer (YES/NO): YES